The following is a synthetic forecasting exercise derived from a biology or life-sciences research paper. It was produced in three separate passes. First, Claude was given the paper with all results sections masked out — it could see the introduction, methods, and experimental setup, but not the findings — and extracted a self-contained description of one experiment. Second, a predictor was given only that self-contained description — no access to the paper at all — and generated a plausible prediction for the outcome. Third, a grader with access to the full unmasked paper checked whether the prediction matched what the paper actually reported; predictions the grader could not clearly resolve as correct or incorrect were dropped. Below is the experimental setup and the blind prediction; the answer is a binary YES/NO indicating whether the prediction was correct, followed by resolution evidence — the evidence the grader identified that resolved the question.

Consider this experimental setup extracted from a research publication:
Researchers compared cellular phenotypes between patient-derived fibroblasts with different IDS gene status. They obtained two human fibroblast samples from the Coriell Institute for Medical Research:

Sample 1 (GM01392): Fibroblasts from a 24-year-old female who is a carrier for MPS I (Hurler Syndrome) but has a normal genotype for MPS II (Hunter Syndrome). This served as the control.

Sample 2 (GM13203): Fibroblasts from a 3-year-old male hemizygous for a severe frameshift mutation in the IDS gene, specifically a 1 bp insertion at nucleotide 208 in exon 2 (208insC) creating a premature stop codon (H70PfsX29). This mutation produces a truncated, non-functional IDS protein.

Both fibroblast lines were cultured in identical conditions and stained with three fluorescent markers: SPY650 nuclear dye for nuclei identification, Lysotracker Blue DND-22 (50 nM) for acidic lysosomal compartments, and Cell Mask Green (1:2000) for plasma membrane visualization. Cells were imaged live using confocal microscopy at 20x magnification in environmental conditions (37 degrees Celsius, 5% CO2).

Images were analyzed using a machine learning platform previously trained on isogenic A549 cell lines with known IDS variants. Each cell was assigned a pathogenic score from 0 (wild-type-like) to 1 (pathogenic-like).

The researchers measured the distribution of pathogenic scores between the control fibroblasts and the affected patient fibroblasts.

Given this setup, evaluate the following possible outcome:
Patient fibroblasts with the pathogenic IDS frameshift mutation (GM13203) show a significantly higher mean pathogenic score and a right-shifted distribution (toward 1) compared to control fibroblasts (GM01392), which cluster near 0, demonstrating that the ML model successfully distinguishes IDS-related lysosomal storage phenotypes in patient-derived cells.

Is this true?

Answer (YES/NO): YES